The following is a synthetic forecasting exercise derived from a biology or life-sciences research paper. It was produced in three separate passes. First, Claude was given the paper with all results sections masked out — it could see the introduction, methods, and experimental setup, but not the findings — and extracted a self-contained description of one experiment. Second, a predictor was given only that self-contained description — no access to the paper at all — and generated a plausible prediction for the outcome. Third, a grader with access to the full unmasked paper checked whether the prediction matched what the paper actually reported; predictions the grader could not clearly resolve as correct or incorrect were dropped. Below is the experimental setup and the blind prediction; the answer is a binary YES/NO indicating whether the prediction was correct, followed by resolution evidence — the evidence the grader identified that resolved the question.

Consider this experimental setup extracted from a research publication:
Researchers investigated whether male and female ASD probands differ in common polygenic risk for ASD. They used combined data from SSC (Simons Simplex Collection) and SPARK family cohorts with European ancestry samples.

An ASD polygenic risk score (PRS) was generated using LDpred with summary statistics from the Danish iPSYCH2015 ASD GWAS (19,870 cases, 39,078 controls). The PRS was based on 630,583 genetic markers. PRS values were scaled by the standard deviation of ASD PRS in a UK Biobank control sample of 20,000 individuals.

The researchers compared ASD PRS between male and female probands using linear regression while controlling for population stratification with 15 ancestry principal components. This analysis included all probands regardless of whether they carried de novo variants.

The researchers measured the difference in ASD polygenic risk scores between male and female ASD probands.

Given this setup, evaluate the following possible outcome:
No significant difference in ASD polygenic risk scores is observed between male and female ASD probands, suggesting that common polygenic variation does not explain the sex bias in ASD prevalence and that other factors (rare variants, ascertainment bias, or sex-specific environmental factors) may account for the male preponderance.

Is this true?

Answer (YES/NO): YES